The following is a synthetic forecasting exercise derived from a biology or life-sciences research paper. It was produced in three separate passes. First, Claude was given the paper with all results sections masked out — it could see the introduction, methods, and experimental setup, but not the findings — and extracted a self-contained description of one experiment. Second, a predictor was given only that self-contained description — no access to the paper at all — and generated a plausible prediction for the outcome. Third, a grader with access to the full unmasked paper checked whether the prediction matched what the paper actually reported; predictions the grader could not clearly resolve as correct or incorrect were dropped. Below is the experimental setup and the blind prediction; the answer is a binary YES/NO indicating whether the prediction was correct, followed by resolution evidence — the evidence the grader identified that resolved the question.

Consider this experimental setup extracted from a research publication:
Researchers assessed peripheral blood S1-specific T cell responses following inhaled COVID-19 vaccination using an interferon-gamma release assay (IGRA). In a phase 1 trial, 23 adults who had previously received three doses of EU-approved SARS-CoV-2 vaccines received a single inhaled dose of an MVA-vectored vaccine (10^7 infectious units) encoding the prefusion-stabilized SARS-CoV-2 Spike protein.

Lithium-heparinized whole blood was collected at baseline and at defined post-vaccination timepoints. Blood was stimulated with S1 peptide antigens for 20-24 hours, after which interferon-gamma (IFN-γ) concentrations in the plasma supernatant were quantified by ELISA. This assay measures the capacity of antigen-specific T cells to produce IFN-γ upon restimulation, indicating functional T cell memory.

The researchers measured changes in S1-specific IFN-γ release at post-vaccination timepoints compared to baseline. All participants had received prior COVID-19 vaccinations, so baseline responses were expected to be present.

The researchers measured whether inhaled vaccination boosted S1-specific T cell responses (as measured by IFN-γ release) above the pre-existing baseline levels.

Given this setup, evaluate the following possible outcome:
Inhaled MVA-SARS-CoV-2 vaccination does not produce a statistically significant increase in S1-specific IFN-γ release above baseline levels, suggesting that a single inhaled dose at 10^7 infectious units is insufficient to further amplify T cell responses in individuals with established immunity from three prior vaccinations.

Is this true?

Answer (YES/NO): NO